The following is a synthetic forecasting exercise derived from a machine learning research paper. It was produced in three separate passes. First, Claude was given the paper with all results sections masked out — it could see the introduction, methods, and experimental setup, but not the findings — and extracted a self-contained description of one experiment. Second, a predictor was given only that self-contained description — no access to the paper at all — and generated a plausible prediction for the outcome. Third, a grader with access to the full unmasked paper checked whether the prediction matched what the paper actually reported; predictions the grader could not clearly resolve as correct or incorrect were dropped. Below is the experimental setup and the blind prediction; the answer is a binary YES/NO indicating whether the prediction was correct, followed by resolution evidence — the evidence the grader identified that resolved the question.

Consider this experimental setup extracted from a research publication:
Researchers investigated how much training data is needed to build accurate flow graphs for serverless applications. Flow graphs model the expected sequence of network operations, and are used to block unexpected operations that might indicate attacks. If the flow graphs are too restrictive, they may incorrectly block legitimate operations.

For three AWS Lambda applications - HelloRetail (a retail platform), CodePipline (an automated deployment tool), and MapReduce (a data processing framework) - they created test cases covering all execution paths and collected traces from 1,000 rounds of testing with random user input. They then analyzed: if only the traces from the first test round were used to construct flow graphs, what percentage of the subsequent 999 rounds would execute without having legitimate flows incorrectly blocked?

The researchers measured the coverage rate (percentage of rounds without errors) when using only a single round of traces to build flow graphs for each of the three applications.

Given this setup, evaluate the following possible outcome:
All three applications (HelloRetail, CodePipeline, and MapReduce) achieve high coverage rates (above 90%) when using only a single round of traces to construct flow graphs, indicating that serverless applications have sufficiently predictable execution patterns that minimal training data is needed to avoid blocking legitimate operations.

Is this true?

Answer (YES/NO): NO